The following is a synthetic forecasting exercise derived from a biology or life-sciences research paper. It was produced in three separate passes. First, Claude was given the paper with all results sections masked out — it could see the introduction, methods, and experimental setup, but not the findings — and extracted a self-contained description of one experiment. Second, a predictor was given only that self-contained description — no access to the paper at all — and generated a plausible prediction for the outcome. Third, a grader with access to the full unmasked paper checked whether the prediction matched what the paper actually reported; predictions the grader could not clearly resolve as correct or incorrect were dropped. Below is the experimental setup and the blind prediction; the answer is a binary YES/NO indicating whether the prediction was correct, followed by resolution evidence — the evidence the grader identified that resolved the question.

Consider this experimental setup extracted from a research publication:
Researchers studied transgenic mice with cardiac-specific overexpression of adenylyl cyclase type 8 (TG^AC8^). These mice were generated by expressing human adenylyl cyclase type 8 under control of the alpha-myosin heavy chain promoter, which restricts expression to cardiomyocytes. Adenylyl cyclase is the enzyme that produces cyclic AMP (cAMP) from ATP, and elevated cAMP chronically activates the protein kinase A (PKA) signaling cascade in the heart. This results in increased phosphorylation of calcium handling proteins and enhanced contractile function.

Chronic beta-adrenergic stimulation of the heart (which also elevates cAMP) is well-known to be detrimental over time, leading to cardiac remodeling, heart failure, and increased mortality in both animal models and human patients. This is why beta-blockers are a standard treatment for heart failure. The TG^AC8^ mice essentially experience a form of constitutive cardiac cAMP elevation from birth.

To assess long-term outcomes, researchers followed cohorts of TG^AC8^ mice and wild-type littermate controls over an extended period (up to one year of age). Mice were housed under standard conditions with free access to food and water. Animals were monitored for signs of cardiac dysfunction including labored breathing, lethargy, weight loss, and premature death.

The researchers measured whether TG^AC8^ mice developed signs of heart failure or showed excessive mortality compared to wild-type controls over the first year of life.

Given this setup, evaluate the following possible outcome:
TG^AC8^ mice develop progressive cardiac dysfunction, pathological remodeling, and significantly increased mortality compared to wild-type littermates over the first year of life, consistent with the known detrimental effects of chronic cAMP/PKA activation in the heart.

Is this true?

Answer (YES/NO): NO